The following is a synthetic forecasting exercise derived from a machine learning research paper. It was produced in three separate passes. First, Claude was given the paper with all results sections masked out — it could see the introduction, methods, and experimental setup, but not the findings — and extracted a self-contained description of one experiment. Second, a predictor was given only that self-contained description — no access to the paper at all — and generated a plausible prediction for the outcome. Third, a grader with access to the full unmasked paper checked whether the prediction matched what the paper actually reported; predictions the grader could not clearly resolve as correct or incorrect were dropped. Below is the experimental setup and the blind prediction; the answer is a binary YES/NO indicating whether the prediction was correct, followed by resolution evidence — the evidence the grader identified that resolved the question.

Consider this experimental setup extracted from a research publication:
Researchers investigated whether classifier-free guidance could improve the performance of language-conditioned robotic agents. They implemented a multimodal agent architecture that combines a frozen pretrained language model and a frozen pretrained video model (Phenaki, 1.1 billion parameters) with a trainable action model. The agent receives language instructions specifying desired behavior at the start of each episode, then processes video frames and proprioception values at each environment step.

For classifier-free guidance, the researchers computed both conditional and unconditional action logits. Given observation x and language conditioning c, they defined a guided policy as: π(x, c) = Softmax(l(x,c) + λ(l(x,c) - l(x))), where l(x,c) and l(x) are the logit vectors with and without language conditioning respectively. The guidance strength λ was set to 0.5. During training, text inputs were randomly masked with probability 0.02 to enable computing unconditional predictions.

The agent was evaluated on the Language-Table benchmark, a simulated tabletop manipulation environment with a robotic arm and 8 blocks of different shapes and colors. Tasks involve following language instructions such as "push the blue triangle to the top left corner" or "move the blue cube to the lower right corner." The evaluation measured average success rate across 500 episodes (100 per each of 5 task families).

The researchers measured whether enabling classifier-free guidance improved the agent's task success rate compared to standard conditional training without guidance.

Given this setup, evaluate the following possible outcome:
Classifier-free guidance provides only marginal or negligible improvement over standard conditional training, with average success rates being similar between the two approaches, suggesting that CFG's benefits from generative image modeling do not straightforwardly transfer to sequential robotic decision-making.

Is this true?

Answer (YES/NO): NO